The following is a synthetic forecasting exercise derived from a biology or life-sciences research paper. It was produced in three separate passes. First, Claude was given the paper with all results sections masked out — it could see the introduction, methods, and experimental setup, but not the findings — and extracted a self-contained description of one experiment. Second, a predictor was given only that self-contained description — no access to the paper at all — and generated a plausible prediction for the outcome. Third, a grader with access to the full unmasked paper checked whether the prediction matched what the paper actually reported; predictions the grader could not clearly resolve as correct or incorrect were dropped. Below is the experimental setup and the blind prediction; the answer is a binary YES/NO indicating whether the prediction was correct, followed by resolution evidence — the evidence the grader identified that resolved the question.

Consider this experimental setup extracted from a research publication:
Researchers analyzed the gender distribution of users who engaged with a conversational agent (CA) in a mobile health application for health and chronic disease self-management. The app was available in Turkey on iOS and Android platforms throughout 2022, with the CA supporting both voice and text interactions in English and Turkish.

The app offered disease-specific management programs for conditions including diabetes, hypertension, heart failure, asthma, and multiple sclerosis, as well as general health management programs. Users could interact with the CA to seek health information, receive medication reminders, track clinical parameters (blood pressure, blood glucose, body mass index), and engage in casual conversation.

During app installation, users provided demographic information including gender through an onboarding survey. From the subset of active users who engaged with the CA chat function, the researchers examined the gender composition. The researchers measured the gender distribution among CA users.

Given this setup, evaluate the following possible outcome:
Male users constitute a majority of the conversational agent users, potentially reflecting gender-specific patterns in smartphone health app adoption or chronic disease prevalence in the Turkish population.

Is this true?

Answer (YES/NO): NO